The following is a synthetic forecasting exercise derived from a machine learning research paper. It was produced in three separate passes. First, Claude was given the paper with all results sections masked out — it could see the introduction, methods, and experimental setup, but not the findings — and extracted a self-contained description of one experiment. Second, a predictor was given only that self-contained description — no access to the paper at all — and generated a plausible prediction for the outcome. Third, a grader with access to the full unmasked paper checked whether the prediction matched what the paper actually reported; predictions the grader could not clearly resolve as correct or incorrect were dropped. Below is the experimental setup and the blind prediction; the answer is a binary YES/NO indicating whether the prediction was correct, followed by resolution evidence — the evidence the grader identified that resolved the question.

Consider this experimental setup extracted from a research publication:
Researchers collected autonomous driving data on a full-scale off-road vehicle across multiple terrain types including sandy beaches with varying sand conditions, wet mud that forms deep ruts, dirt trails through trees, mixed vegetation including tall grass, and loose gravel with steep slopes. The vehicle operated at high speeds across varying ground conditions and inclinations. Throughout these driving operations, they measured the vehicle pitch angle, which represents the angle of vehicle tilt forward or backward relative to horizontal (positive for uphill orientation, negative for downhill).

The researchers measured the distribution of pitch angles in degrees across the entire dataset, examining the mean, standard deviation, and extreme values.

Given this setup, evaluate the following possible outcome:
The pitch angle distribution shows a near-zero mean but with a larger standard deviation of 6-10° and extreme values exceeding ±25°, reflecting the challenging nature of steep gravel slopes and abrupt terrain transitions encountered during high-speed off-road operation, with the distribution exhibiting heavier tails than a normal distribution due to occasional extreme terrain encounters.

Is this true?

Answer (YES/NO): NO